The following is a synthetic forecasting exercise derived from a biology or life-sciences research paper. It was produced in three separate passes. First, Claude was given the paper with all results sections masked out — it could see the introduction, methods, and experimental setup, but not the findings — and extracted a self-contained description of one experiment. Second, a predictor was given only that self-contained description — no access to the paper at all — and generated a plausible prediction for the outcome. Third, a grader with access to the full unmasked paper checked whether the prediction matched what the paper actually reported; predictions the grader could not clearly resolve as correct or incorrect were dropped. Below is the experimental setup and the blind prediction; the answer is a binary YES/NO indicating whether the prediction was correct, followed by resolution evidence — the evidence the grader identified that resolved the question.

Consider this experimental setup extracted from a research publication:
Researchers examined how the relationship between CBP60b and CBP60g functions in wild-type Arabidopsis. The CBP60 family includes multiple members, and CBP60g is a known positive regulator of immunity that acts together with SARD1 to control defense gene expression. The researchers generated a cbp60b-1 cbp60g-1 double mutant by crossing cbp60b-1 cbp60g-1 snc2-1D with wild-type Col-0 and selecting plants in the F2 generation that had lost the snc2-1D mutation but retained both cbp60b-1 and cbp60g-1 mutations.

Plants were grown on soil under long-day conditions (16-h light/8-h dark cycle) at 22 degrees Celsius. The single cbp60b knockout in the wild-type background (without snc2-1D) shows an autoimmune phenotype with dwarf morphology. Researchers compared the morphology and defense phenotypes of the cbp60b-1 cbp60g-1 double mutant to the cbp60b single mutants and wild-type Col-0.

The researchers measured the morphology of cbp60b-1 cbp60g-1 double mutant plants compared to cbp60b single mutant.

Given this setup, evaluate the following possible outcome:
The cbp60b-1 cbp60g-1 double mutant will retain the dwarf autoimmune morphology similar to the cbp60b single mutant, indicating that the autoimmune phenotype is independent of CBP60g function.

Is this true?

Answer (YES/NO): NO